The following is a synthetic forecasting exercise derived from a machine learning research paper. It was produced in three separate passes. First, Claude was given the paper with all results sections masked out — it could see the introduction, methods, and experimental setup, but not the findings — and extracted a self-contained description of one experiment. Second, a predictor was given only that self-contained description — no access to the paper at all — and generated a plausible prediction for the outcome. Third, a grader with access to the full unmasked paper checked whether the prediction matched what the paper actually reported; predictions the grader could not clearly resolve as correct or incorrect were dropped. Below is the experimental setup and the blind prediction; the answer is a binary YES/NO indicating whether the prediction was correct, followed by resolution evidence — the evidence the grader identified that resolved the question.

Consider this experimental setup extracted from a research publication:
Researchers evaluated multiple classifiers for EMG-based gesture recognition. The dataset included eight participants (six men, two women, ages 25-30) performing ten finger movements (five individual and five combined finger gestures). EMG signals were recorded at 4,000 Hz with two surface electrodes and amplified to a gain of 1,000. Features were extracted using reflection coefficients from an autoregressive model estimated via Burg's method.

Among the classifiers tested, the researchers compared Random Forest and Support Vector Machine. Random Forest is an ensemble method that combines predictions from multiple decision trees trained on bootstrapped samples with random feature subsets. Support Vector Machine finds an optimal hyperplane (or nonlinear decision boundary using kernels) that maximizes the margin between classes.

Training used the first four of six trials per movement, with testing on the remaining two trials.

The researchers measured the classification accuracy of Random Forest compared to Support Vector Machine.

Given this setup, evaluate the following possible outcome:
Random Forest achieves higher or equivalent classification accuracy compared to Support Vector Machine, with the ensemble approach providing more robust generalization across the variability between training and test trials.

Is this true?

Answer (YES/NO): NO